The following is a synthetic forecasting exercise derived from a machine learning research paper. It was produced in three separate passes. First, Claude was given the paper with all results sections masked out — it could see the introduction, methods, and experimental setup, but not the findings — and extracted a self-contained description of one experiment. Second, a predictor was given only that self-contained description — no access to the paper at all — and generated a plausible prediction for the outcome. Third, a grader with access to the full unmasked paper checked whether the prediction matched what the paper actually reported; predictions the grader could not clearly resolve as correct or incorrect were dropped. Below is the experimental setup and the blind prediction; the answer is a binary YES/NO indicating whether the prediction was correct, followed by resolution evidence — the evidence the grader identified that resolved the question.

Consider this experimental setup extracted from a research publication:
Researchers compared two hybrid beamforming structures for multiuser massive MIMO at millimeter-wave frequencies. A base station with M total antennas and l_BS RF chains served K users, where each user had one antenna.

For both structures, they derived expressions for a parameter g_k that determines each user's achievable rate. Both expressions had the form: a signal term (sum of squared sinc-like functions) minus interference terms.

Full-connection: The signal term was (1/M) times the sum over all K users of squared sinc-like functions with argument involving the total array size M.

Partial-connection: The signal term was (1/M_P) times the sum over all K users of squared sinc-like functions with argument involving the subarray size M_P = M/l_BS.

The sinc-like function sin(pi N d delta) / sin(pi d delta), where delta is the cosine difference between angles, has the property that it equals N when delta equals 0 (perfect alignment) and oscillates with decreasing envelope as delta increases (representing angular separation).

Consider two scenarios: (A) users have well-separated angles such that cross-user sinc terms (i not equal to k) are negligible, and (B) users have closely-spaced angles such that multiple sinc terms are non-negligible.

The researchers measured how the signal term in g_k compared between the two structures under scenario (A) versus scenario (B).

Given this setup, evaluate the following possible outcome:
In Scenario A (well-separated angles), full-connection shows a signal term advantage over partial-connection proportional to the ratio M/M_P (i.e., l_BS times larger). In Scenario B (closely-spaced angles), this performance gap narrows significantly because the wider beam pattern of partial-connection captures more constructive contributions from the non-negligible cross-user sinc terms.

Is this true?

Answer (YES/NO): NO